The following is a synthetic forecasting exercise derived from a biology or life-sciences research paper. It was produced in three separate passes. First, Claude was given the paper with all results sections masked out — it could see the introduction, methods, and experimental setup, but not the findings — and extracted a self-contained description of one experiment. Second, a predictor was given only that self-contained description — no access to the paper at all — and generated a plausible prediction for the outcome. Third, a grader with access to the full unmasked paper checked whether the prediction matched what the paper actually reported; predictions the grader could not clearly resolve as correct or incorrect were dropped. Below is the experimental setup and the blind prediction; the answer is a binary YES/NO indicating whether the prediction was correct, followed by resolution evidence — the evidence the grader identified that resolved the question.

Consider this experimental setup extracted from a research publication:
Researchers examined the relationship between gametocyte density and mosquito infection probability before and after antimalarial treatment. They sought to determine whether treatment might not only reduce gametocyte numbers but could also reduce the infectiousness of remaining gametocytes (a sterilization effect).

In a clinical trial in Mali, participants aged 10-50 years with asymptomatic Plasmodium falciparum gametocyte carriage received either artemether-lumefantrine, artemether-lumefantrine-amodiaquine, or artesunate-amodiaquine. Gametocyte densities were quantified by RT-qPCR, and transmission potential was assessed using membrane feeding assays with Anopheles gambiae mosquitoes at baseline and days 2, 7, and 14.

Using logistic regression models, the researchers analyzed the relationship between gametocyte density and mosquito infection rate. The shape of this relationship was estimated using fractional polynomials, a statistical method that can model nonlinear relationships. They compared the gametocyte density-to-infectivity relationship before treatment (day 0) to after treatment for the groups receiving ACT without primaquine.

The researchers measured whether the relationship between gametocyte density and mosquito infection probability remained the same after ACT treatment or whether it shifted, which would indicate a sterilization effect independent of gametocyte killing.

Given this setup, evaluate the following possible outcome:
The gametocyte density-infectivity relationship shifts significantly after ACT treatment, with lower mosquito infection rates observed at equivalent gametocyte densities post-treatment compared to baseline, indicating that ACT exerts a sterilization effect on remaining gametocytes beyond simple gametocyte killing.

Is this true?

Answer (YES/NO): NO